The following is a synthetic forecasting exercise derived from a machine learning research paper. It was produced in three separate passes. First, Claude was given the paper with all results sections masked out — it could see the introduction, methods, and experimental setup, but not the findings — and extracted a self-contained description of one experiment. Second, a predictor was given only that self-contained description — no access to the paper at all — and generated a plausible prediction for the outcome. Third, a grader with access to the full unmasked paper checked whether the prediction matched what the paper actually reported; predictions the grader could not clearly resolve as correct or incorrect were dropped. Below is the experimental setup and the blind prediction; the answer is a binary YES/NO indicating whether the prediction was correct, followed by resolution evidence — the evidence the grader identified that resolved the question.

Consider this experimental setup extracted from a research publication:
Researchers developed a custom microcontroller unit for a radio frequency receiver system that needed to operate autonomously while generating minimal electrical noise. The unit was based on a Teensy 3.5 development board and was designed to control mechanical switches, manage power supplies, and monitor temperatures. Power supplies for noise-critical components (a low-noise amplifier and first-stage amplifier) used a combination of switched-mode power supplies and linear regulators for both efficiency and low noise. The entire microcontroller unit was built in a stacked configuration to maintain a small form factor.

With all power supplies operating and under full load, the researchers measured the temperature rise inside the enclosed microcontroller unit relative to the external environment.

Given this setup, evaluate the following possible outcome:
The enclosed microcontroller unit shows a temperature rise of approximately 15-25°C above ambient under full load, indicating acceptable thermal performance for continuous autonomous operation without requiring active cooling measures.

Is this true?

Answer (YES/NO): NO